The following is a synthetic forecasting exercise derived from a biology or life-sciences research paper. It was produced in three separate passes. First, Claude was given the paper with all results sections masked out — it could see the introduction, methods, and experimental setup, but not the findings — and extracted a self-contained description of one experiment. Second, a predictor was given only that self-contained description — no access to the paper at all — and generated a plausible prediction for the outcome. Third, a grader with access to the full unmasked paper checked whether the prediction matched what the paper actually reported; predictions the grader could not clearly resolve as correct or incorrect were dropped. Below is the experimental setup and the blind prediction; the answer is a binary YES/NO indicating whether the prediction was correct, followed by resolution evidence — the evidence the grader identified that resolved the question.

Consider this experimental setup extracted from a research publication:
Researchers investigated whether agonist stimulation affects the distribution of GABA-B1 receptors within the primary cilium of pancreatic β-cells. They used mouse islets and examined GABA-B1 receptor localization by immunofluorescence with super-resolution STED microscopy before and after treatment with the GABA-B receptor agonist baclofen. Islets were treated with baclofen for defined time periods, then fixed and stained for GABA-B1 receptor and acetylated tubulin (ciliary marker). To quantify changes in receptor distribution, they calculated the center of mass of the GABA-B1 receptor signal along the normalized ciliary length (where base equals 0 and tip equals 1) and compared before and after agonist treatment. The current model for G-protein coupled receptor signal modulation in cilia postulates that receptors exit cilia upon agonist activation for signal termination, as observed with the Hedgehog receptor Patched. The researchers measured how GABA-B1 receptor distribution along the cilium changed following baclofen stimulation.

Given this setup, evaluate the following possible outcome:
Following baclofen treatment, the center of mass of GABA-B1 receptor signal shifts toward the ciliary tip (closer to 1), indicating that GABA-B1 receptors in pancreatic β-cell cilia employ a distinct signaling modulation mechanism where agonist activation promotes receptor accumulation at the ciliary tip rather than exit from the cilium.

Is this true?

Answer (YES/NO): YES